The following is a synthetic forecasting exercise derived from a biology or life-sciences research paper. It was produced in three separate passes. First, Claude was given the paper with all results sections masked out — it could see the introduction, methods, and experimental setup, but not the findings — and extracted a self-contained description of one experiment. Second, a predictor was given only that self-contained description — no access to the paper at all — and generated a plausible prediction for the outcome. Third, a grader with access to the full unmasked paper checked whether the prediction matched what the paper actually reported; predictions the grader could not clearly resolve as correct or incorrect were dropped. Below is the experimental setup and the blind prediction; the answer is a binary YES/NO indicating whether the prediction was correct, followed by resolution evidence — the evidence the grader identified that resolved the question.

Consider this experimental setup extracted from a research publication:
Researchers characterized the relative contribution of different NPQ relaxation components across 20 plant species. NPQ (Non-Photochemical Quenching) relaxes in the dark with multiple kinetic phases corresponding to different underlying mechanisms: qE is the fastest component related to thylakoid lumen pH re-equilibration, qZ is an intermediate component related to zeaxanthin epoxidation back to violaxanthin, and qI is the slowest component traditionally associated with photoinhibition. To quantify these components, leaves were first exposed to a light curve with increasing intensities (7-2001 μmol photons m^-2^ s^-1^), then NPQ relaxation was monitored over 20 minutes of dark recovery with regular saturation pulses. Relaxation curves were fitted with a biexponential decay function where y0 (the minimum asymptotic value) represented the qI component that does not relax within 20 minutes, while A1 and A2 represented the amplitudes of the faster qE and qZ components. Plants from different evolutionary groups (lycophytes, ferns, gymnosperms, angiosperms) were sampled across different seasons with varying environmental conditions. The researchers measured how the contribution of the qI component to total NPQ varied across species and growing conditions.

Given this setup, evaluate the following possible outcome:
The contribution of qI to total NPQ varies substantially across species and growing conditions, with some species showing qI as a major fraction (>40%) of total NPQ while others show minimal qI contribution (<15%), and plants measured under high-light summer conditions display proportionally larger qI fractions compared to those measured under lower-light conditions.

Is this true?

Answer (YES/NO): NO